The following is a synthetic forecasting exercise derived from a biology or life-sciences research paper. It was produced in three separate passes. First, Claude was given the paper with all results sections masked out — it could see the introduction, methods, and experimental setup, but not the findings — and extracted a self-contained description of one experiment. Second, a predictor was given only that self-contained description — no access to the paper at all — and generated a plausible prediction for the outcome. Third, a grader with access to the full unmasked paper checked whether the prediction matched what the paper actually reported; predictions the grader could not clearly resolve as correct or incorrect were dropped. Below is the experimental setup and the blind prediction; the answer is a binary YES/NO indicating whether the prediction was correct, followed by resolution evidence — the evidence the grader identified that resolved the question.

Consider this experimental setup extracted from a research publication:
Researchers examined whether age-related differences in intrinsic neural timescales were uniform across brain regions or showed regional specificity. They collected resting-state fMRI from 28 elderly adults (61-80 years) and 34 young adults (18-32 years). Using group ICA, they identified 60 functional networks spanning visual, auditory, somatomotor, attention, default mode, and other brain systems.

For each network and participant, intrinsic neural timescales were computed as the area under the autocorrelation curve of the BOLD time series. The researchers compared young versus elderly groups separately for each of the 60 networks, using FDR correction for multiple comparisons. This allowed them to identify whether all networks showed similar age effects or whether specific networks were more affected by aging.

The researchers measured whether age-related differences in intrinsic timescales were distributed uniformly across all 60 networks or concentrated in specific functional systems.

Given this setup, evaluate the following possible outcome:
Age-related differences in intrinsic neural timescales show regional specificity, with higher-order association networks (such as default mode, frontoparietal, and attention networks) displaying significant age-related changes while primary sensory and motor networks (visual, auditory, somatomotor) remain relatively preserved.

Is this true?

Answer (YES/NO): NO